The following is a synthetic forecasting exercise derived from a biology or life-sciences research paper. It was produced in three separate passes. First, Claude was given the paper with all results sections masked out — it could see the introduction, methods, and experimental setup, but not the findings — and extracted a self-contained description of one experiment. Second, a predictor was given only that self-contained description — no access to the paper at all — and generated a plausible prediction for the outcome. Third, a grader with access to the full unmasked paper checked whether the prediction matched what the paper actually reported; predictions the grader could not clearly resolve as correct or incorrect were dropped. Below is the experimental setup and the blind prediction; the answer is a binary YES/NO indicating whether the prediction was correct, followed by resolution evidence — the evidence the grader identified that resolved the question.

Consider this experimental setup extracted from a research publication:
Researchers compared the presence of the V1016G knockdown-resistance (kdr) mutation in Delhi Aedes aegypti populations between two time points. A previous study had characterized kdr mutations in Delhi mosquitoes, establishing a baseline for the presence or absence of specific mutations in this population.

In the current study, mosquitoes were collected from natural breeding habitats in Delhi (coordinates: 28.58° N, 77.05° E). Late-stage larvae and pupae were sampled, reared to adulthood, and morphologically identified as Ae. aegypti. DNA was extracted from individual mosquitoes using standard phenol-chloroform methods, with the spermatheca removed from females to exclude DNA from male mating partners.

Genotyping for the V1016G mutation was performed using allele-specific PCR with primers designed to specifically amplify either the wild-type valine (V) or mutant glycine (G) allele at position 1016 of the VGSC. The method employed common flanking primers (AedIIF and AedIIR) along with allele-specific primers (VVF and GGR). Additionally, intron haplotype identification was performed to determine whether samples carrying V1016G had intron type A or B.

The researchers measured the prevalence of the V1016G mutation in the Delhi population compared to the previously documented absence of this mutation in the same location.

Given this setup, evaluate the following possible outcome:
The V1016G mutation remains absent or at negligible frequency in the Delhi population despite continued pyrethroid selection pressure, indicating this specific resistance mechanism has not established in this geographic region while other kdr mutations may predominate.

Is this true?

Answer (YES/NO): NO